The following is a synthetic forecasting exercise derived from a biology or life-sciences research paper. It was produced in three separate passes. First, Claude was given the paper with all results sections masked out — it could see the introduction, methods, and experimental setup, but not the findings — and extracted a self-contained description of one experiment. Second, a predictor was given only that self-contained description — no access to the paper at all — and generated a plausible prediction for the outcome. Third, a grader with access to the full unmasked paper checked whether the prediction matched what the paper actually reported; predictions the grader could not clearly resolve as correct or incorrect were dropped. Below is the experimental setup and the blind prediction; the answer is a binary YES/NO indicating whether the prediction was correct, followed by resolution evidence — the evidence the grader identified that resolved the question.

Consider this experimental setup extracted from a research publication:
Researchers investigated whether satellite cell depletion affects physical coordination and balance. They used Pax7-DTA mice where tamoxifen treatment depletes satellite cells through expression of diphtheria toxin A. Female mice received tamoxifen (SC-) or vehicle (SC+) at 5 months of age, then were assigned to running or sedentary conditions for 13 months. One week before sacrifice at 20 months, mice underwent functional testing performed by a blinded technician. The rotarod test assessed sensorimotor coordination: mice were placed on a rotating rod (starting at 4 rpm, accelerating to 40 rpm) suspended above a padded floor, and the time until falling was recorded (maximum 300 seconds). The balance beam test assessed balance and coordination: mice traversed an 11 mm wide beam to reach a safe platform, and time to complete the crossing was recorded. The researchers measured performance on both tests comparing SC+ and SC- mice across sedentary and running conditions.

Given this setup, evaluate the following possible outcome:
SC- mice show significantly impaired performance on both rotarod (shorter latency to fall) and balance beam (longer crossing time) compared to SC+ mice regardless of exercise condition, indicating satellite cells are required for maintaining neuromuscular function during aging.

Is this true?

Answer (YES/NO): YES